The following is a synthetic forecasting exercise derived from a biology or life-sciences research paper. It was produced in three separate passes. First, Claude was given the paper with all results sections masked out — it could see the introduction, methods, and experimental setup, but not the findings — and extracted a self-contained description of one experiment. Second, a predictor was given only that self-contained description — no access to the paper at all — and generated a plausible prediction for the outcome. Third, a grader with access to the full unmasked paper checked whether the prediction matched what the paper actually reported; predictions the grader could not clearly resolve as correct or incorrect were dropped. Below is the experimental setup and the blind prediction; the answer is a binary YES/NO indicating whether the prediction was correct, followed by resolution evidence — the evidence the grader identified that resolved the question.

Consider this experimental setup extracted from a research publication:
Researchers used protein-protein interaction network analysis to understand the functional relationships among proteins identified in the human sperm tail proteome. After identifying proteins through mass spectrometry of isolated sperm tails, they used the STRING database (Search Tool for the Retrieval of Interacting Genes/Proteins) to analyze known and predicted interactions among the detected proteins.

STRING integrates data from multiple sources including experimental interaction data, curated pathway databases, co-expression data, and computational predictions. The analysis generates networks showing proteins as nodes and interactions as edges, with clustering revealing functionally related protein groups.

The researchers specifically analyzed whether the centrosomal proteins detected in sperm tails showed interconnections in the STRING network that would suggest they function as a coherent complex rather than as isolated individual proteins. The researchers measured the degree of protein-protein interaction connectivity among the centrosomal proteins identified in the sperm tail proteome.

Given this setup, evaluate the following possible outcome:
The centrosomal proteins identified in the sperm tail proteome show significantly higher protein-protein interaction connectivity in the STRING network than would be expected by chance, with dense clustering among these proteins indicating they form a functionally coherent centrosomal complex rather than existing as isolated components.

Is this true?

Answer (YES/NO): YES